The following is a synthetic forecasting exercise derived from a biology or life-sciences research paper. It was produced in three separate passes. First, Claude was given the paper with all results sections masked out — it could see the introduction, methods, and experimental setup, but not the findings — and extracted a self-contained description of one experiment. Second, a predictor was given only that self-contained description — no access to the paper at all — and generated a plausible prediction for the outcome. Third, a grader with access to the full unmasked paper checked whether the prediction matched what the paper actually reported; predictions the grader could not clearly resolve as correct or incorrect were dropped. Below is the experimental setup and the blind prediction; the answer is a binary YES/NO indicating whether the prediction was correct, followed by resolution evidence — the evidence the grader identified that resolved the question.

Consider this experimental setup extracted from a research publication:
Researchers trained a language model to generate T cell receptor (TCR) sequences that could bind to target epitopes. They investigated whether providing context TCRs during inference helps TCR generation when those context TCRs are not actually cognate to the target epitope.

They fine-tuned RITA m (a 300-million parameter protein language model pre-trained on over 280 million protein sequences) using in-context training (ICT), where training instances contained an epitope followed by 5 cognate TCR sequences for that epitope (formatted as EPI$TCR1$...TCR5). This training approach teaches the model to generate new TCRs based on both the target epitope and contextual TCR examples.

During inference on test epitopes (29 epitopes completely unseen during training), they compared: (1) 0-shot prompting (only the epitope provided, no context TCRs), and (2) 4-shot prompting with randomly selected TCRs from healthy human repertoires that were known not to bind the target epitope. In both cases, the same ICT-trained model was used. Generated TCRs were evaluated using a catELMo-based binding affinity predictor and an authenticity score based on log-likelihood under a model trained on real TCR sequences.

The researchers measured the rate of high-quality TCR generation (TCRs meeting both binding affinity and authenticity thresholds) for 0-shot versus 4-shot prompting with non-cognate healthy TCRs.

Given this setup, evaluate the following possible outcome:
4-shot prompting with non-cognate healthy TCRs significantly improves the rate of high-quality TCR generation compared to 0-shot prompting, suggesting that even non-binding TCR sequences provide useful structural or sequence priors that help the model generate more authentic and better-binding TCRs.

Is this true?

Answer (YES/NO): NO